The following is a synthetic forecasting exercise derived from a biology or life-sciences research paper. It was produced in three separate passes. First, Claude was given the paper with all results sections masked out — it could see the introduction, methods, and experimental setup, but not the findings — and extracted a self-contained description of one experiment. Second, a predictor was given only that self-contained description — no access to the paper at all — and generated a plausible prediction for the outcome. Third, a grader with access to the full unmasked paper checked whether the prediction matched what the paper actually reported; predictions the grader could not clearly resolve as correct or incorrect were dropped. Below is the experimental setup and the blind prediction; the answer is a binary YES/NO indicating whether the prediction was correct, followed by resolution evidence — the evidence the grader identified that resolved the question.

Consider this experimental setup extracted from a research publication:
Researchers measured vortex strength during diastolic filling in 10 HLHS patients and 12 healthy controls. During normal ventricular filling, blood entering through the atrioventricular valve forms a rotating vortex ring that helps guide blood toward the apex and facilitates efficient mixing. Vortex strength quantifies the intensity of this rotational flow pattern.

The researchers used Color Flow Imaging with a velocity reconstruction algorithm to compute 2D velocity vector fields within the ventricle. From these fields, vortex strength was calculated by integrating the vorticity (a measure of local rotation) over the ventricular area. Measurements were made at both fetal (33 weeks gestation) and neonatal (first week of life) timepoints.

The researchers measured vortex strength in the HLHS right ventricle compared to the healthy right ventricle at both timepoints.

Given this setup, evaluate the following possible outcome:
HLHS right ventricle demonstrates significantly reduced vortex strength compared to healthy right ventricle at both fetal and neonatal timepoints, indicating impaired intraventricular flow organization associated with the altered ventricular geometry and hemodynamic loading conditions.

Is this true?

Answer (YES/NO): NO